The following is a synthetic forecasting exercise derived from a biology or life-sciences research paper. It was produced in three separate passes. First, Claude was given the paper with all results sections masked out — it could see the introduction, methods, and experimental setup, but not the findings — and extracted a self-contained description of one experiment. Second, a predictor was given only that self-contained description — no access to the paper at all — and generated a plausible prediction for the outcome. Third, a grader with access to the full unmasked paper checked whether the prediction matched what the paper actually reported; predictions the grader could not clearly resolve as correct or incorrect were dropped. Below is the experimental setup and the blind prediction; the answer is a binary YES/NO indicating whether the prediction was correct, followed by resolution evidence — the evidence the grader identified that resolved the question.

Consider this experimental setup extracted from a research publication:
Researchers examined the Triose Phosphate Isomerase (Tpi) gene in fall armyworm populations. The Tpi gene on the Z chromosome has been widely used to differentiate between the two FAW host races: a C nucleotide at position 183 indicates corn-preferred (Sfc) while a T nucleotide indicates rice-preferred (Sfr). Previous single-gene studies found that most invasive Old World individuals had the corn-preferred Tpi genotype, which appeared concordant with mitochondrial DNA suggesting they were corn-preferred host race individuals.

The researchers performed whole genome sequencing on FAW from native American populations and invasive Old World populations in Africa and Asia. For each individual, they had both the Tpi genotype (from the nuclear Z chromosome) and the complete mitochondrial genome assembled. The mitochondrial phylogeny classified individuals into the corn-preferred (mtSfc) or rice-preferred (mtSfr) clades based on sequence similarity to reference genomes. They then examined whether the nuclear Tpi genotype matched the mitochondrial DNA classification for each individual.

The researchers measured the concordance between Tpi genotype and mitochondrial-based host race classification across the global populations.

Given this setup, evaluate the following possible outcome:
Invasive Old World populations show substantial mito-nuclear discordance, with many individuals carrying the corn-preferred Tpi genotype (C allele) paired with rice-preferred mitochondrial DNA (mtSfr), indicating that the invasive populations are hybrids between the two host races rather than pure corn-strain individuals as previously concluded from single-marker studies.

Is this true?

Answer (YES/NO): YES